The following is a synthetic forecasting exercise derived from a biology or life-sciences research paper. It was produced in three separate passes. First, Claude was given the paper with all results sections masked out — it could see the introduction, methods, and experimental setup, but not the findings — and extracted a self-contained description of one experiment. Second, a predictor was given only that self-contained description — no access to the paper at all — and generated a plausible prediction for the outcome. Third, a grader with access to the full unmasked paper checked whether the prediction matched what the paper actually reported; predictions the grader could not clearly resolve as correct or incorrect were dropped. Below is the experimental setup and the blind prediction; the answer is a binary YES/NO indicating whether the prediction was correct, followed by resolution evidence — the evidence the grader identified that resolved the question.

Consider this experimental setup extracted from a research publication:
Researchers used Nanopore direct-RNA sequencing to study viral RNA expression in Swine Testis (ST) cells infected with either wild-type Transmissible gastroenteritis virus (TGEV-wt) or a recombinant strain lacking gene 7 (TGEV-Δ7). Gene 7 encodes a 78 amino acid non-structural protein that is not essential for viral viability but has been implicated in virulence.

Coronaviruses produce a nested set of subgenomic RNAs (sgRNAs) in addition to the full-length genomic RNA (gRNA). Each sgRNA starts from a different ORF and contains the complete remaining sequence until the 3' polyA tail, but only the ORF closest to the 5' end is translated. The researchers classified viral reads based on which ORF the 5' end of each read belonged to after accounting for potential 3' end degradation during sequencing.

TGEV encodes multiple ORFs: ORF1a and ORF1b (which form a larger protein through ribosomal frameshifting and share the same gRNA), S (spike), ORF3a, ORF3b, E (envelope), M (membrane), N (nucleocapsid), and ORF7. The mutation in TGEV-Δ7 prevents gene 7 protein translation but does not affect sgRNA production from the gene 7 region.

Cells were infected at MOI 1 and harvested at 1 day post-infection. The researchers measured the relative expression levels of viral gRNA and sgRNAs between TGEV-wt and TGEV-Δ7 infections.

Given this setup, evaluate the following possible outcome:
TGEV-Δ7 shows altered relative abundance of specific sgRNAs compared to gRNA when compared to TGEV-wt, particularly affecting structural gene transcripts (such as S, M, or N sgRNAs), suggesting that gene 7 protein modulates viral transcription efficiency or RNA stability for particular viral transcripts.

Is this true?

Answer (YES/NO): NO